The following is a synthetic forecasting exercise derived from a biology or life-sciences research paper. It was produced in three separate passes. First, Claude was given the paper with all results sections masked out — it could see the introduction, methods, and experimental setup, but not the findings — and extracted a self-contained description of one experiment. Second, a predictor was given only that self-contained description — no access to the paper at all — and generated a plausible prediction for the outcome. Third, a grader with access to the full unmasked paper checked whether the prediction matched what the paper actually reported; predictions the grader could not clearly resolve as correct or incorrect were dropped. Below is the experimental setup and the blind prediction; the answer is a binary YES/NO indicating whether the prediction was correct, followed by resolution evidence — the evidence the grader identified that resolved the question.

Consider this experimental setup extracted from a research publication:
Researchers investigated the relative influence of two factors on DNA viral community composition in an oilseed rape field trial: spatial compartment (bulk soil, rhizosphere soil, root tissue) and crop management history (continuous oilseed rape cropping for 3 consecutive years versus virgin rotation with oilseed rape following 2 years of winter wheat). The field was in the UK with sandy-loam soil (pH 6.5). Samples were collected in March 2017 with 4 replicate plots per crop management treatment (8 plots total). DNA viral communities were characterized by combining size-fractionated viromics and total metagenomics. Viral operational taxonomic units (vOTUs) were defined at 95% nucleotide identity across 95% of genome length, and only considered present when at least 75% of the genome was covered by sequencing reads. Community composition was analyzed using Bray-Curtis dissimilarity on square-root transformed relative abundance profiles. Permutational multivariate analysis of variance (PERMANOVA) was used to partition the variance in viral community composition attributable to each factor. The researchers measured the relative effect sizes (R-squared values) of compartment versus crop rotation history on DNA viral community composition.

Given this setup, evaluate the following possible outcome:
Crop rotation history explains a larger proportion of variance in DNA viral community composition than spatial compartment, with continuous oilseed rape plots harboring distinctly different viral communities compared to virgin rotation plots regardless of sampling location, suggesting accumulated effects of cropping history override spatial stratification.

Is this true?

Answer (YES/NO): NO